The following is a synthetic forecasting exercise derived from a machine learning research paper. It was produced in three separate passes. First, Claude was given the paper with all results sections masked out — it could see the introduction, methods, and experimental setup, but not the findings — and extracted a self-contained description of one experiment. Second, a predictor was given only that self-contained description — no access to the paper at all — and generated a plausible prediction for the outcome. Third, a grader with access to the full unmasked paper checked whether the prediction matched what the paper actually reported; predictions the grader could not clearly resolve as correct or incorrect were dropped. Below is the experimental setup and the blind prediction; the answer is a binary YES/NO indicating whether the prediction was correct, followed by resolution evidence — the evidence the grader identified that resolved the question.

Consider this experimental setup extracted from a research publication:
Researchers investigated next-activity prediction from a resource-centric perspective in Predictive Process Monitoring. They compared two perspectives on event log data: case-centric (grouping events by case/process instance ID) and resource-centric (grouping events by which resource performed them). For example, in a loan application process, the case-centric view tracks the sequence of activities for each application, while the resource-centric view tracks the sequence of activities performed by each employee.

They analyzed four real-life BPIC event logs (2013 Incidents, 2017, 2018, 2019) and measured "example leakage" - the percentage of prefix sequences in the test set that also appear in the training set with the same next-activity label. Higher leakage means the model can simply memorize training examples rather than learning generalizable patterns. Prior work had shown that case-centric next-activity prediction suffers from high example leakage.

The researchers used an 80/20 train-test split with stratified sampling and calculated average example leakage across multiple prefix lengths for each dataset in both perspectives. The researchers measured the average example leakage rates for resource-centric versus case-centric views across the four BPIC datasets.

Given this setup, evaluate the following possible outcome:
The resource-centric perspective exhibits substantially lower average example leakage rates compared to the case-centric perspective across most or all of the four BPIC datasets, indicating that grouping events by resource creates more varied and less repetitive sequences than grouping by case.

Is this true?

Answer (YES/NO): YES